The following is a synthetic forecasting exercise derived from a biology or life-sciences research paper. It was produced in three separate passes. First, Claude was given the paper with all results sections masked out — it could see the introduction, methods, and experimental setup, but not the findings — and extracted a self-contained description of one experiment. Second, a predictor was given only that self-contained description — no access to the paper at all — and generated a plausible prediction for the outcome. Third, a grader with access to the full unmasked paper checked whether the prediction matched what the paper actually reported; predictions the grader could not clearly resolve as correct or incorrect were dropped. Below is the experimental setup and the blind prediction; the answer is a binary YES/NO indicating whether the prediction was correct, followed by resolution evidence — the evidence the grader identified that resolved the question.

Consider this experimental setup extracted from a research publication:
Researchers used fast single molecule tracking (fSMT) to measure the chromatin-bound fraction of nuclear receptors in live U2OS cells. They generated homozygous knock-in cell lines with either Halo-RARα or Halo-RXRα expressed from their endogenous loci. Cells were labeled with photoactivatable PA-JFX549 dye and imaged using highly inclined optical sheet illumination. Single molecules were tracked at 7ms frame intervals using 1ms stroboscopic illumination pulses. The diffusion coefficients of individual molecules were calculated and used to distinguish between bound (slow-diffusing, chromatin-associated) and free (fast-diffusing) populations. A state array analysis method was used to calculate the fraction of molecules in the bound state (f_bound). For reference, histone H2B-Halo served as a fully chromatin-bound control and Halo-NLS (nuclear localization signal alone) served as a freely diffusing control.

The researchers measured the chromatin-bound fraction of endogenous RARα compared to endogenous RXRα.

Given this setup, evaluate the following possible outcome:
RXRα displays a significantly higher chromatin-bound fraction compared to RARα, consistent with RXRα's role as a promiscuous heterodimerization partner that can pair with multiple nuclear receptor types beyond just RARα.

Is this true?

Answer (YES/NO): NO